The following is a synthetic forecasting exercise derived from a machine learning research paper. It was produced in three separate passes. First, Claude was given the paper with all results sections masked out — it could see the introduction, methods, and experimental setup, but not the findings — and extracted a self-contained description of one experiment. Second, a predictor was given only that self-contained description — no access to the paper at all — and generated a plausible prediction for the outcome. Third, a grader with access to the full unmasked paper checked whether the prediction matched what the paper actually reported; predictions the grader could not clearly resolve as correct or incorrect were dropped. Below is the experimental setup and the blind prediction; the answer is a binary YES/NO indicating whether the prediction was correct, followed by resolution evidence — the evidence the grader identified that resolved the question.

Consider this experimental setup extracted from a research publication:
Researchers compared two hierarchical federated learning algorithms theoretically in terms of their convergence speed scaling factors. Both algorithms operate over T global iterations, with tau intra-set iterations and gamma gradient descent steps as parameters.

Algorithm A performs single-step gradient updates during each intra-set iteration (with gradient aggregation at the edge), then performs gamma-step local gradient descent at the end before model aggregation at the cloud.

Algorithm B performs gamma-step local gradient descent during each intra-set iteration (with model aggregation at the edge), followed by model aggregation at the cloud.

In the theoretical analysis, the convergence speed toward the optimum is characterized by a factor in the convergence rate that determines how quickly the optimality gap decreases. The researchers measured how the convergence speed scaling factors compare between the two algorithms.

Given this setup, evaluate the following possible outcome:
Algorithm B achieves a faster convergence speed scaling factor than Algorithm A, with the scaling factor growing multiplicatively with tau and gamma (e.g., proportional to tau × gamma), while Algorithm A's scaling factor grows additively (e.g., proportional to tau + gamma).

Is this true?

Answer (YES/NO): YES